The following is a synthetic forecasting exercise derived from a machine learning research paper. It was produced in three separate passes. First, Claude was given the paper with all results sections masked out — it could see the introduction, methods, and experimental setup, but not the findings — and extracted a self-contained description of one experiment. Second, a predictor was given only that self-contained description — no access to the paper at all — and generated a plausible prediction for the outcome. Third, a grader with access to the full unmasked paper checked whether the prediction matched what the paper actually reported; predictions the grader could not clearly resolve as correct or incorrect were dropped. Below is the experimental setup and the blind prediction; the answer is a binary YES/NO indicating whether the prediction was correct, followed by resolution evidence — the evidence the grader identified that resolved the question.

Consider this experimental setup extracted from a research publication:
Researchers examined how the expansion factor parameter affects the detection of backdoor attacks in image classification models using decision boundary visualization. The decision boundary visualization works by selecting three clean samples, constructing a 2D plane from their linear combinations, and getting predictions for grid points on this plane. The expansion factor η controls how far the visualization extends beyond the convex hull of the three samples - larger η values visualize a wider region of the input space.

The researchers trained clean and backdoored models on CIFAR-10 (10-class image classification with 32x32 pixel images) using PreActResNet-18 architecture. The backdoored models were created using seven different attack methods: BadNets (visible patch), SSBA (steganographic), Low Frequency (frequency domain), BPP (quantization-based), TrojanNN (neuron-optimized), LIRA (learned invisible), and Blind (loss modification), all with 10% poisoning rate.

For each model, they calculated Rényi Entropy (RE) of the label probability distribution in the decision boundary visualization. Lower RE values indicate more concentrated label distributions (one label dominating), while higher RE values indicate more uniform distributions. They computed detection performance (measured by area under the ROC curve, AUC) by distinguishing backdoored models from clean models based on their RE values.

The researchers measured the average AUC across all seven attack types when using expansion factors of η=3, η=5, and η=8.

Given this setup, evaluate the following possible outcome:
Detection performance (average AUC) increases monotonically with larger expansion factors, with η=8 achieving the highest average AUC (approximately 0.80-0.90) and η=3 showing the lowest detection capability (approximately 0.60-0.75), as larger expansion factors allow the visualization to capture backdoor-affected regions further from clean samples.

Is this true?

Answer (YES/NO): NO